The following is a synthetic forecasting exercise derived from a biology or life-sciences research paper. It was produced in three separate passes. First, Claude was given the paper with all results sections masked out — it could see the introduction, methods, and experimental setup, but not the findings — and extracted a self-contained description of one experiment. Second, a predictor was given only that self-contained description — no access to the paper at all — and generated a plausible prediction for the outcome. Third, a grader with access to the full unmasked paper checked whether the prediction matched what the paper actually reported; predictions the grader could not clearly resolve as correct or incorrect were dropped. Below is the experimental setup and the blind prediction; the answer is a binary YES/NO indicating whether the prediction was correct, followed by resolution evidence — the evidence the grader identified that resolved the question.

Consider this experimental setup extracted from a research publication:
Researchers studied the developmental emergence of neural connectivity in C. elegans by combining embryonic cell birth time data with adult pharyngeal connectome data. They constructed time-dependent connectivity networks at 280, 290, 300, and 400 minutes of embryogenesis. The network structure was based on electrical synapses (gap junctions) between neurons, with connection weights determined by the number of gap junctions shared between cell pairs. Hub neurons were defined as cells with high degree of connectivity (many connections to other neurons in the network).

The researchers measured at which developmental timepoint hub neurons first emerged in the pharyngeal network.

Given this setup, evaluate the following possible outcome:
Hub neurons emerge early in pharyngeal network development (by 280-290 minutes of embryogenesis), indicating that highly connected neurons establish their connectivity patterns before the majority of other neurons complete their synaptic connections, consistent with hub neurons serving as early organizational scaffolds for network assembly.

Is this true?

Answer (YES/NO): NO